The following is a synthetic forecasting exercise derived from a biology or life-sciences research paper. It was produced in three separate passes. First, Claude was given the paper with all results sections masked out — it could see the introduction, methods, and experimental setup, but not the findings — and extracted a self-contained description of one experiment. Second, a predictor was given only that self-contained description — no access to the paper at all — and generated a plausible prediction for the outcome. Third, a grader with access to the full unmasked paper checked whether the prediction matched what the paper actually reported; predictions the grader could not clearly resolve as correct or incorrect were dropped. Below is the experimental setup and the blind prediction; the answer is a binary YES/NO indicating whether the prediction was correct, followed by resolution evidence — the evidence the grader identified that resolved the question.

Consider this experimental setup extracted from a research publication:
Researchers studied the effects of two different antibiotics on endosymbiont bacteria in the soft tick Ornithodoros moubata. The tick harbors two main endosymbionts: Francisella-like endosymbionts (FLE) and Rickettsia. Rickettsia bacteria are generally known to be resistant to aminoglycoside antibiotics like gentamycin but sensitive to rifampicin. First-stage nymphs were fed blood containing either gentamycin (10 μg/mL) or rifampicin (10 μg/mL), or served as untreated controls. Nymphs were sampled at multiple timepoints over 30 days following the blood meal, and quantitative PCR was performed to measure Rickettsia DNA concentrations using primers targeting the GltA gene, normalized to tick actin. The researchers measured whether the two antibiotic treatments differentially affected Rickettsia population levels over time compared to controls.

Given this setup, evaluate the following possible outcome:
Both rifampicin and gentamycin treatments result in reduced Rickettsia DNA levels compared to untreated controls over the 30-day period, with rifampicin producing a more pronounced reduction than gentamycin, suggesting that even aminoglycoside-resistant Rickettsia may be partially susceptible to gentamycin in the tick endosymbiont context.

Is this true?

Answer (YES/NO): NO